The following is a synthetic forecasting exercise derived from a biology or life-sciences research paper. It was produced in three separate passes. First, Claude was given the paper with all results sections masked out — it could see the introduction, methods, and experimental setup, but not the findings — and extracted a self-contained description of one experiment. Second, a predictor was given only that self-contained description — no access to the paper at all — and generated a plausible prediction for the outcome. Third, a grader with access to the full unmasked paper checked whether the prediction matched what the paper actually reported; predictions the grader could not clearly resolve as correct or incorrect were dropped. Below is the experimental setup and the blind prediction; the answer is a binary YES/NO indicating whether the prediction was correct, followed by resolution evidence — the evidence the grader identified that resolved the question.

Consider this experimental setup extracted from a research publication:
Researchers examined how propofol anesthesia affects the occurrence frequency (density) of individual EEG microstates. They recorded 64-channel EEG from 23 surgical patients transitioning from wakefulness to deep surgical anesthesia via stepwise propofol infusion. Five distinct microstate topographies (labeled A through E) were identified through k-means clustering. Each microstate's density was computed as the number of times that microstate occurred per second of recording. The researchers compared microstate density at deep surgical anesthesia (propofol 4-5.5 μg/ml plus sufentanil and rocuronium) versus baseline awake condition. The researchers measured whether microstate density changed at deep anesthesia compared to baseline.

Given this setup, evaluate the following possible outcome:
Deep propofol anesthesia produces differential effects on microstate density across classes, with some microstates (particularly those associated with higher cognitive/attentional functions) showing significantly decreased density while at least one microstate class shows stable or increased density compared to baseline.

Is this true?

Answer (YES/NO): NO